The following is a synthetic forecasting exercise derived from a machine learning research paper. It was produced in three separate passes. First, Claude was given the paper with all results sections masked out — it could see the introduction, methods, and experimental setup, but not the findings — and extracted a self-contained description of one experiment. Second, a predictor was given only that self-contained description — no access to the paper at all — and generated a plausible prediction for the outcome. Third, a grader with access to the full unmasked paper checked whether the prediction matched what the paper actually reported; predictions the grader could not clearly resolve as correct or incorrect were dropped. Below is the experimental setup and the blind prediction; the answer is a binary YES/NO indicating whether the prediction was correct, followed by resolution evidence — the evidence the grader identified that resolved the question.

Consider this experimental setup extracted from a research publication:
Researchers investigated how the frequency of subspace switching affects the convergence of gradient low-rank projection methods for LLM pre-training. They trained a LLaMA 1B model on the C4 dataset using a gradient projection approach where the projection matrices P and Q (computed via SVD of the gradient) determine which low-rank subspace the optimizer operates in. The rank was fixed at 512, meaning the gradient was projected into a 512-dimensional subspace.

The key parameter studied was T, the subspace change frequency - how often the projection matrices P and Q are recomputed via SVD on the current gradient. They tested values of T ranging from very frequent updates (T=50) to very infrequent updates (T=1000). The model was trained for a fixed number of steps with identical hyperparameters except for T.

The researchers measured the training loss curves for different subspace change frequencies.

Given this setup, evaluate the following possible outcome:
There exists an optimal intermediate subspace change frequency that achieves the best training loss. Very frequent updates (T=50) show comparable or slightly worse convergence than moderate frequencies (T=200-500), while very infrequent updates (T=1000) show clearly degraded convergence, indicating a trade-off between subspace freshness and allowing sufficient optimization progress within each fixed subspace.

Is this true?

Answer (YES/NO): NO